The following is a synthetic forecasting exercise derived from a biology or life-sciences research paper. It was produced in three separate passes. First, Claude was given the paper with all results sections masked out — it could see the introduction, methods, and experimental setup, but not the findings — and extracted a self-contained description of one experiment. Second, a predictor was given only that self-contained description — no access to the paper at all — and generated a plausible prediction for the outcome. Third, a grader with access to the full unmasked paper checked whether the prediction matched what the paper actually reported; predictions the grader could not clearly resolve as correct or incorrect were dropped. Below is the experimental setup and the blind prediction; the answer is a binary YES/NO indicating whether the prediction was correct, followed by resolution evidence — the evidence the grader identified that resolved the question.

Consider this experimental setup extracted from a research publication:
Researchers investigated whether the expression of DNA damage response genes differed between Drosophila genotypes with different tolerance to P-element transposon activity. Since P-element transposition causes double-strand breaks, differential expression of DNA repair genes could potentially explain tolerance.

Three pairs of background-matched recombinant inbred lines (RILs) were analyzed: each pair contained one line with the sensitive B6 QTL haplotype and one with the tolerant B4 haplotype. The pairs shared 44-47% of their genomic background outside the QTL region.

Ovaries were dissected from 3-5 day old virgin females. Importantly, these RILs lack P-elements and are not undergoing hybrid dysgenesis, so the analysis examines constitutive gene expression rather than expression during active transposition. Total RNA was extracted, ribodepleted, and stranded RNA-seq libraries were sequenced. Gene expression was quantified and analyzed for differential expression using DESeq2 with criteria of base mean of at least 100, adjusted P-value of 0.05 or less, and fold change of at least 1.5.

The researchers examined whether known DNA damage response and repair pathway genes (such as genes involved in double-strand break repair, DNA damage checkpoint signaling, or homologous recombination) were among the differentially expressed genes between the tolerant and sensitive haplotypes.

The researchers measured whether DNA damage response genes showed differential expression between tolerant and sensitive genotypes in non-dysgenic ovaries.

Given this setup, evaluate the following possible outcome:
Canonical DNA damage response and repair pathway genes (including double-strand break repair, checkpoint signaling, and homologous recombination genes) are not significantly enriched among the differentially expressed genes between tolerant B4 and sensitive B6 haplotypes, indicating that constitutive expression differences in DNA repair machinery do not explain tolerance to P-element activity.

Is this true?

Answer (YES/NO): NO